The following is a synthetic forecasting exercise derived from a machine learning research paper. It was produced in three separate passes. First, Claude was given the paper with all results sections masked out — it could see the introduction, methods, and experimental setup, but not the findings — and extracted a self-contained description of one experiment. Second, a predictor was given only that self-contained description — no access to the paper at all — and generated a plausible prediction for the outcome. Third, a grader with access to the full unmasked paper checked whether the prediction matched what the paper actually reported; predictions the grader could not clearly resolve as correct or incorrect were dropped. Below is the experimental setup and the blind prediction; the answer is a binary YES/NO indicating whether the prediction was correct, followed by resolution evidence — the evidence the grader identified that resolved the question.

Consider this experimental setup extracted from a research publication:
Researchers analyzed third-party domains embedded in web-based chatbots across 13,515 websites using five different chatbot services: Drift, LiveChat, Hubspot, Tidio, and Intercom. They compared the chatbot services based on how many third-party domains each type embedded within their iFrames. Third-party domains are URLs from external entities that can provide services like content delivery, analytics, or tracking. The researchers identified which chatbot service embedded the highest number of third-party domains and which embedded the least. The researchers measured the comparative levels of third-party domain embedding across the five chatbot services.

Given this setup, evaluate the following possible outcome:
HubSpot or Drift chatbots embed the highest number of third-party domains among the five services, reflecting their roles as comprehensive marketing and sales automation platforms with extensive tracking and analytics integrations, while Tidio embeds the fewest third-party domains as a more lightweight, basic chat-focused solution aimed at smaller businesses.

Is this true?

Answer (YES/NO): NO